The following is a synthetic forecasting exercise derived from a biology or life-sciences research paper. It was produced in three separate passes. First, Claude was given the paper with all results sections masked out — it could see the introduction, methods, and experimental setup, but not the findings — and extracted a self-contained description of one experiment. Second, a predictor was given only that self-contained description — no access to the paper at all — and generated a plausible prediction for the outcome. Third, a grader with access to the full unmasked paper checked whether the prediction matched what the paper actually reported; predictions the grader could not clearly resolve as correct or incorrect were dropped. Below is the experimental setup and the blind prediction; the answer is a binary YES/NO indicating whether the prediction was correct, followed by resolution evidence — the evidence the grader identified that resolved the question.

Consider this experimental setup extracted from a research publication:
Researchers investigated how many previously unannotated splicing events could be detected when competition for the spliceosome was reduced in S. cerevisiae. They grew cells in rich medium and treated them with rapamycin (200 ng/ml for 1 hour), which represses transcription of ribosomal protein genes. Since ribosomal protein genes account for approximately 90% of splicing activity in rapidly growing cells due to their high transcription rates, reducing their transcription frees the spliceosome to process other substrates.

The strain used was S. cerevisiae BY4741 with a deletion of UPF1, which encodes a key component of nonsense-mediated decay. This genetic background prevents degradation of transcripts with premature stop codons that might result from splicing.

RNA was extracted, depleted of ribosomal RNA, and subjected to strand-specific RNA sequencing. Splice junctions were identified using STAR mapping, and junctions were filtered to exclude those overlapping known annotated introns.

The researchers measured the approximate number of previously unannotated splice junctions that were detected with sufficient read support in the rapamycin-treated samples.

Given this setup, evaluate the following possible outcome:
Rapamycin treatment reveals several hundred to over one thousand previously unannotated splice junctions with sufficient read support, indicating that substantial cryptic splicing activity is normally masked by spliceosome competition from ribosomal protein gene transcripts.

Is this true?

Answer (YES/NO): NO